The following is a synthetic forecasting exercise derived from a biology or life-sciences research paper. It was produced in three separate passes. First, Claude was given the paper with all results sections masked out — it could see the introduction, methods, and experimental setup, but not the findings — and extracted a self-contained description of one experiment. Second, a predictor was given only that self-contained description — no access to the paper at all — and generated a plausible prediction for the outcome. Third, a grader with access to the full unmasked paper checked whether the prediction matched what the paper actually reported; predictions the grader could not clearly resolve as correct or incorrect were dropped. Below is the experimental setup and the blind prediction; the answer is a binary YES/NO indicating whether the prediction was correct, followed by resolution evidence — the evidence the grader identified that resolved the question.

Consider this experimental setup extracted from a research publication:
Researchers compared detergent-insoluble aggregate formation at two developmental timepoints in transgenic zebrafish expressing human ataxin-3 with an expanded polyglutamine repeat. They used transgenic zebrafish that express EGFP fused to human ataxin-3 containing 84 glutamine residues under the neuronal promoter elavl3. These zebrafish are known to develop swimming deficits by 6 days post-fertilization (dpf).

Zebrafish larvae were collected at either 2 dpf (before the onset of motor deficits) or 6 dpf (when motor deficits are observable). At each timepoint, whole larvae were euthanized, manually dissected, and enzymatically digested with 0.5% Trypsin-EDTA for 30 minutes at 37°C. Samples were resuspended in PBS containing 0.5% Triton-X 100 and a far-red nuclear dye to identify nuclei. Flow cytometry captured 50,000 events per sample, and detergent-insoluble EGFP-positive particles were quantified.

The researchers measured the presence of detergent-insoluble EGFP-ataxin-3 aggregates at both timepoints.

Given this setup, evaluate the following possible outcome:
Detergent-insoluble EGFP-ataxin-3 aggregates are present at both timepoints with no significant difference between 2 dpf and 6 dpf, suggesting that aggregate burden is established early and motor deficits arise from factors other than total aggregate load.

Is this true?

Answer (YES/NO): NO